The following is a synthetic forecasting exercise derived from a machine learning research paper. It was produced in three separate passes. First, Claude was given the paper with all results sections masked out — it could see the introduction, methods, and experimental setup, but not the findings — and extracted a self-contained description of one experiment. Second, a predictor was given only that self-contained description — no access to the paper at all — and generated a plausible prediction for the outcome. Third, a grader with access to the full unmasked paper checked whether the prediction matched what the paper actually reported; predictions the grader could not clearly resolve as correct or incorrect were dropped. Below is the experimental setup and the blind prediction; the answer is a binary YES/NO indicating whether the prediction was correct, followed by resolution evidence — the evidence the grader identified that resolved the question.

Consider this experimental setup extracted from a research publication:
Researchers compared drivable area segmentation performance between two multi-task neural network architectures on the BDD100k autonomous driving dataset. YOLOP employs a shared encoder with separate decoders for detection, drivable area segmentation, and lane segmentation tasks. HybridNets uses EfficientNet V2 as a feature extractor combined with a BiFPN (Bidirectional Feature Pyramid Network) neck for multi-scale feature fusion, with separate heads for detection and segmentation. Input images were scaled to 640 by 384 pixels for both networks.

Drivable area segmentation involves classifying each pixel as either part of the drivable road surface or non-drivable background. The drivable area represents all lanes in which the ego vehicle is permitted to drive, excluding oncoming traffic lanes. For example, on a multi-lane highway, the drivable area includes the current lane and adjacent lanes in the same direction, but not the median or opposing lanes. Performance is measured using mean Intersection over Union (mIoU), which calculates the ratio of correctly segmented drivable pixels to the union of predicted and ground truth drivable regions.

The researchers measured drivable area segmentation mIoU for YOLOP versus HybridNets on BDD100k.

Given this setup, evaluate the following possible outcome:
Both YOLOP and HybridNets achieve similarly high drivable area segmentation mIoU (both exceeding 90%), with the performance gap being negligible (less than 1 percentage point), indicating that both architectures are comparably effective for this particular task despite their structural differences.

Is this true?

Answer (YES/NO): NO